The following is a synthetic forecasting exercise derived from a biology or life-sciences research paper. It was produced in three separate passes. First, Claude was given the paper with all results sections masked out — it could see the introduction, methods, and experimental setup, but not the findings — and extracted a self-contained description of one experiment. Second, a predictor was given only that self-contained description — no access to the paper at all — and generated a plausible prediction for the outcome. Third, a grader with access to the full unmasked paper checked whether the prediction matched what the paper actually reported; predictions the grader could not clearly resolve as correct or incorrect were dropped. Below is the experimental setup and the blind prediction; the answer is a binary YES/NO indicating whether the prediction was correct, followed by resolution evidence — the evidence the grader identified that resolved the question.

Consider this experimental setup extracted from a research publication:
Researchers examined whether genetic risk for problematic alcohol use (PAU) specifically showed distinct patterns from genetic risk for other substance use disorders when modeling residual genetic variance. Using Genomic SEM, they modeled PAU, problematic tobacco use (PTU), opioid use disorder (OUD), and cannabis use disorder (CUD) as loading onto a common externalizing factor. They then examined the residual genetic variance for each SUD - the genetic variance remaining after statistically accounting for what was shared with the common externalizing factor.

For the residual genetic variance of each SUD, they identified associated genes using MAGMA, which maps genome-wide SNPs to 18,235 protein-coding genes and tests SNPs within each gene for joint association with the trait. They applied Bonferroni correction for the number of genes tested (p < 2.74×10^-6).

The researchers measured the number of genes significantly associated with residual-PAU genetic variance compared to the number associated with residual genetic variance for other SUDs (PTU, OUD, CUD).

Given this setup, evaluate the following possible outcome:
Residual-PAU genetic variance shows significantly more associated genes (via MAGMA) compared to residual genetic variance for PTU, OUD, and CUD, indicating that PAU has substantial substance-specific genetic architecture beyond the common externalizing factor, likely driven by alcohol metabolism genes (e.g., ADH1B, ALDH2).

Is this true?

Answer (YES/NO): NO